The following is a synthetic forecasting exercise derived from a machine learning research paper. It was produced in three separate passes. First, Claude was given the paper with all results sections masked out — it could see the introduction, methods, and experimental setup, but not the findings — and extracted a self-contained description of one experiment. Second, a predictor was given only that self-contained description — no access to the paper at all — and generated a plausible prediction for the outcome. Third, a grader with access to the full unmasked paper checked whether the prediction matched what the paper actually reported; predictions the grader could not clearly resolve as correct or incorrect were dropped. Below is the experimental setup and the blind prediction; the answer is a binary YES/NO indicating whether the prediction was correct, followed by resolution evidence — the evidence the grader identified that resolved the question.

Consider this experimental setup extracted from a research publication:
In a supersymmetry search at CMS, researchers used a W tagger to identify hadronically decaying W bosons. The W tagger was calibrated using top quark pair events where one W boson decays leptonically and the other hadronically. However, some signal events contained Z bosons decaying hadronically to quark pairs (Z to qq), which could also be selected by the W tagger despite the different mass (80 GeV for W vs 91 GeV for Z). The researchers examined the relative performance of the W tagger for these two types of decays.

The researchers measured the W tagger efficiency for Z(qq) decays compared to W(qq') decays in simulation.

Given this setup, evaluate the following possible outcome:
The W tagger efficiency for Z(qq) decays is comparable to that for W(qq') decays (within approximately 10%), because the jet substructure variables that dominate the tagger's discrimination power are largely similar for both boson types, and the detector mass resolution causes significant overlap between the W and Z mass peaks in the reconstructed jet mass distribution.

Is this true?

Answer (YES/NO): NO